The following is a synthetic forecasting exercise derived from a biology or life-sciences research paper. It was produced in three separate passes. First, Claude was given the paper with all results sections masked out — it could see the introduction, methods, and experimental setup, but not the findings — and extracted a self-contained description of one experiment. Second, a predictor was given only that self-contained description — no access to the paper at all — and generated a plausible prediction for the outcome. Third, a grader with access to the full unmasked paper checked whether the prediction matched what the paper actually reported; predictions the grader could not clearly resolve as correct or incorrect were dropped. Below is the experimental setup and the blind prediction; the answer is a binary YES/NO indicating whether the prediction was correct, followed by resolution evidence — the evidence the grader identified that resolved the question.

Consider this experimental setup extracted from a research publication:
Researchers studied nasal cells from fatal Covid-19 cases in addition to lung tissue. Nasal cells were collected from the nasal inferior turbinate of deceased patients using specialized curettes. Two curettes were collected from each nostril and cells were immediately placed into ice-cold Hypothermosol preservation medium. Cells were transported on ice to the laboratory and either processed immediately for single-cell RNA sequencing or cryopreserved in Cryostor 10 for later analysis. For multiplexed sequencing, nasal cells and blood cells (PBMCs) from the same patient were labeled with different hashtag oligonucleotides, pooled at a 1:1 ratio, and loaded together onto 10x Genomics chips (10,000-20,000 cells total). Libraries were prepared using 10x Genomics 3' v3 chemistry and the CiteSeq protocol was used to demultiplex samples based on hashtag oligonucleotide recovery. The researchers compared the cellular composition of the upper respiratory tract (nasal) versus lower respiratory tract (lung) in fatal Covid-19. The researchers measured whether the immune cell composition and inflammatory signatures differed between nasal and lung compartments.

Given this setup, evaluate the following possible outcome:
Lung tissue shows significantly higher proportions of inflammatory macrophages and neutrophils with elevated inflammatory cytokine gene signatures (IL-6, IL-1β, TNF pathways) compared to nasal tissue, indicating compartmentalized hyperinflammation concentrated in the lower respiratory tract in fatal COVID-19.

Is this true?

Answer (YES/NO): NO